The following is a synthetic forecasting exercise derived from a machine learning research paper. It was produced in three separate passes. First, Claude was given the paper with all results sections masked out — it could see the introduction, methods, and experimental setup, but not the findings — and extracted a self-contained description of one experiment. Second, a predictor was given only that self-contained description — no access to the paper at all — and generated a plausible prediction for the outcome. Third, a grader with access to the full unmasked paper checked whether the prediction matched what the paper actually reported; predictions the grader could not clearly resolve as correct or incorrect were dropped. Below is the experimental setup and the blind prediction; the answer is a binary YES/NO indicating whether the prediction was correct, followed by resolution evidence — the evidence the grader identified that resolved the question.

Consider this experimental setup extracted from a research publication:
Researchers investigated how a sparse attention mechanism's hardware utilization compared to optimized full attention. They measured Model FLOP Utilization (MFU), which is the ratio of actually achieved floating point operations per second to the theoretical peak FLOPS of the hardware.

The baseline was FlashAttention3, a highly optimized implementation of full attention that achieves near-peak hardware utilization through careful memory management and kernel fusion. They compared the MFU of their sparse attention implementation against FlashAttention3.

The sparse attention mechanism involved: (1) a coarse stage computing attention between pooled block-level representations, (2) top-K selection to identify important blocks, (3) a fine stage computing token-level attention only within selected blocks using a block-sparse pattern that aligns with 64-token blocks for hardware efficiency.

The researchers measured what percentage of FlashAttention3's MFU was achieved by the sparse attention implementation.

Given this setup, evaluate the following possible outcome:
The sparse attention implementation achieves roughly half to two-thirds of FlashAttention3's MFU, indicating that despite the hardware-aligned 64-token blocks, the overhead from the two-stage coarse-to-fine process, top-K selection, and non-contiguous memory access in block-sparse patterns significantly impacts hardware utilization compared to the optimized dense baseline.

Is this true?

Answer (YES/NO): NO